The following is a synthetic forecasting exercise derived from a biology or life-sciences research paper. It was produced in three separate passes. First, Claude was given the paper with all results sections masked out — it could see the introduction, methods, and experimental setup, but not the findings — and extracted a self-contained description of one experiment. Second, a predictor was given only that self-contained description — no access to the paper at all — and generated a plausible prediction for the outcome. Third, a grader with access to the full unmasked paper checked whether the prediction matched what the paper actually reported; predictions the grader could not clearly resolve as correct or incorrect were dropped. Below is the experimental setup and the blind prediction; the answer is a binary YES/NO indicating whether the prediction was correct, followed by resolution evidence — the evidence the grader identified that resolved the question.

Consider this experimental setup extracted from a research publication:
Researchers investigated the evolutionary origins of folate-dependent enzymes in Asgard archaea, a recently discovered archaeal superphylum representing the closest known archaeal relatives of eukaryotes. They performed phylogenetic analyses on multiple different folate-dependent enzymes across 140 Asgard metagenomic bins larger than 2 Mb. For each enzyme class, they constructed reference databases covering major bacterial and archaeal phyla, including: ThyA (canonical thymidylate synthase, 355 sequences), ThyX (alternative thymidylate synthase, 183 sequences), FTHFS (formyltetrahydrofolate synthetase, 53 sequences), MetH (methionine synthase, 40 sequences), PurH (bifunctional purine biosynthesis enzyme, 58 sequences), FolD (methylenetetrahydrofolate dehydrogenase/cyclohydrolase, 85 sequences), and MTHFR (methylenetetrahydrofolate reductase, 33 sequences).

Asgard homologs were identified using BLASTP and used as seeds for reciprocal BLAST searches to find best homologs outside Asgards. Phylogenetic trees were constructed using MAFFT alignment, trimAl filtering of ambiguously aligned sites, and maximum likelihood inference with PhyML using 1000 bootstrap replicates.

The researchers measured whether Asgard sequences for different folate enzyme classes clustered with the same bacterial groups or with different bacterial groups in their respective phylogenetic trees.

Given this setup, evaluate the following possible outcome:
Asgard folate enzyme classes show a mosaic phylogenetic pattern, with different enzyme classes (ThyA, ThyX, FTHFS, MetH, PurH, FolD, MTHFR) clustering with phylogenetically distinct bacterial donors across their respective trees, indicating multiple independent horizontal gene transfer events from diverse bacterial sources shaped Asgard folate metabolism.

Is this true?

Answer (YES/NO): YES